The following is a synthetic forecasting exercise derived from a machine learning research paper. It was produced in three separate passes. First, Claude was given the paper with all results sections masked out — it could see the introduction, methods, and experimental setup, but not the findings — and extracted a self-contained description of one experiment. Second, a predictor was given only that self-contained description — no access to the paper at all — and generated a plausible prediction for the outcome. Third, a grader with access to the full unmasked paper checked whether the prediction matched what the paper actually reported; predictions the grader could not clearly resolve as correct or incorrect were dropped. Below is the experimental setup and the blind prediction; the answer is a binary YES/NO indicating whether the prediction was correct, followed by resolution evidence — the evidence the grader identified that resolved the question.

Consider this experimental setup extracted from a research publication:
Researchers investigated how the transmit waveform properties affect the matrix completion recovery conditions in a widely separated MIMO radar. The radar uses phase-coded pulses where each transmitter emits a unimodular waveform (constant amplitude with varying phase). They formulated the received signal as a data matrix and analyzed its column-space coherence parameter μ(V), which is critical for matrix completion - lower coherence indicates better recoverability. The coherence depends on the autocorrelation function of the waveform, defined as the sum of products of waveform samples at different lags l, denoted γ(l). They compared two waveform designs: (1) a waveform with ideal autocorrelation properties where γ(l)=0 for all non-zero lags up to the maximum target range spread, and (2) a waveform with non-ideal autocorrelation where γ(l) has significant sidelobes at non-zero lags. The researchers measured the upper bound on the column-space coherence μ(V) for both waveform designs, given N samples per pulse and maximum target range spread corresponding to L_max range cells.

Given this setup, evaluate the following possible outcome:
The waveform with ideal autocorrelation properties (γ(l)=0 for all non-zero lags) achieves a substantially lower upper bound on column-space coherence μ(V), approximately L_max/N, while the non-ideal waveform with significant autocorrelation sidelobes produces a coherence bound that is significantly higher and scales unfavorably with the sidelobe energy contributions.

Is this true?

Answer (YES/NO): NO